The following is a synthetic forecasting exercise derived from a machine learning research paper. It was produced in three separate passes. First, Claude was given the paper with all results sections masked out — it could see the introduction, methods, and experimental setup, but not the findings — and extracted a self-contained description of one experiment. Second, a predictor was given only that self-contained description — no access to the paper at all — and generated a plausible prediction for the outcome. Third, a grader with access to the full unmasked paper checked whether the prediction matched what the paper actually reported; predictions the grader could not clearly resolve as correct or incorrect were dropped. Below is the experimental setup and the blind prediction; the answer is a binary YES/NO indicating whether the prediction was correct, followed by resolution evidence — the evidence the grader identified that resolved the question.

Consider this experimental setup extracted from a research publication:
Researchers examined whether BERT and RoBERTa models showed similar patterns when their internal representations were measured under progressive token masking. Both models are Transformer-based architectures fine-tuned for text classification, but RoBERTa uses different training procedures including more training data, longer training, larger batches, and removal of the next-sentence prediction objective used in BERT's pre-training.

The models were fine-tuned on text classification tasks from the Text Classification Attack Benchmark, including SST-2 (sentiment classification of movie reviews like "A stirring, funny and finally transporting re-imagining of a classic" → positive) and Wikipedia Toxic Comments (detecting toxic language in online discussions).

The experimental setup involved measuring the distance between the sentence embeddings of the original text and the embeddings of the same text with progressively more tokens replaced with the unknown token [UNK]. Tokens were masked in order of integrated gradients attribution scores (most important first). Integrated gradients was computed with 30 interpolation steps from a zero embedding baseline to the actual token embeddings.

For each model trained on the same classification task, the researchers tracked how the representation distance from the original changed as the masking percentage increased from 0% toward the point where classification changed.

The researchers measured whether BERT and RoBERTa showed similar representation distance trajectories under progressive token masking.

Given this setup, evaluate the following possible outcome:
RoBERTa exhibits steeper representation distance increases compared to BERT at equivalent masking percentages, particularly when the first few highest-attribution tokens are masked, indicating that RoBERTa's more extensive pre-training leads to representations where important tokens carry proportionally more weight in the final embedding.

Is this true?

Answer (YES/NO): NO